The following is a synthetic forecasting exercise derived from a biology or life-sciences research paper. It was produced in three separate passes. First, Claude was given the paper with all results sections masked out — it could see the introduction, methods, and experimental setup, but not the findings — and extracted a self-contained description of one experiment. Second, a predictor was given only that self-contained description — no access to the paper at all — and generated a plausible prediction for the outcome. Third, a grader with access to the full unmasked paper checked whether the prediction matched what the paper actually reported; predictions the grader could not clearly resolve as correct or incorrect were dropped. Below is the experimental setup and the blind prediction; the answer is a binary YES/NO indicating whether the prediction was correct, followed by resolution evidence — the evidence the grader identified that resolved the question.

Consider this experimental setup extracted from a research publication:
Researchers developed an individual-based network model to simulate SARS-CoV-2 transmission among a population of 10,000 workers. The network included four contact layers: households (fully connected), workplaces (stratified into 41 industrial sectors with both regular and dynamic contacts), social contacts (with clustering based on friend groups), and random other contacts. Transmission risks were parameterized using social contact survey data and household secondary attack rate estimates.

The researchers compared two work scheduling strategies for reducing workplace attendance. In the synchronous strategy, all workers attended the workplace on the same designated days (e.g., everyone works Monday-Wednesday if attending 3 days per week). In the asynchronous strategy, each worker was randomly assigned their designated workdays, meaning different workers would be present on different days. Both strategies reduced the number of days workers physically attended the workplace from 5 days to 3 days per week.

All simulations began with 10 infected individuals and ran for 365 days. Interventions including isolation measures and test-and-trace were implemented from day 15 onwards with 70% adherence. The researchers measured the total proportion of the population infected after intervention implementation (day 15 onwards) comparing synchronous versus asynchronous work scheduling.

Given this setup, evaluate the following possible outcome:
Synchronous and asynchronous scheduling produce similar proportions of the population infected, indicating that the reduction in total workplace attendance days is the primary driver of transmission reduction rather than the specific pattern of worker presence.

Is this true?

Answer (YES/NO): NO